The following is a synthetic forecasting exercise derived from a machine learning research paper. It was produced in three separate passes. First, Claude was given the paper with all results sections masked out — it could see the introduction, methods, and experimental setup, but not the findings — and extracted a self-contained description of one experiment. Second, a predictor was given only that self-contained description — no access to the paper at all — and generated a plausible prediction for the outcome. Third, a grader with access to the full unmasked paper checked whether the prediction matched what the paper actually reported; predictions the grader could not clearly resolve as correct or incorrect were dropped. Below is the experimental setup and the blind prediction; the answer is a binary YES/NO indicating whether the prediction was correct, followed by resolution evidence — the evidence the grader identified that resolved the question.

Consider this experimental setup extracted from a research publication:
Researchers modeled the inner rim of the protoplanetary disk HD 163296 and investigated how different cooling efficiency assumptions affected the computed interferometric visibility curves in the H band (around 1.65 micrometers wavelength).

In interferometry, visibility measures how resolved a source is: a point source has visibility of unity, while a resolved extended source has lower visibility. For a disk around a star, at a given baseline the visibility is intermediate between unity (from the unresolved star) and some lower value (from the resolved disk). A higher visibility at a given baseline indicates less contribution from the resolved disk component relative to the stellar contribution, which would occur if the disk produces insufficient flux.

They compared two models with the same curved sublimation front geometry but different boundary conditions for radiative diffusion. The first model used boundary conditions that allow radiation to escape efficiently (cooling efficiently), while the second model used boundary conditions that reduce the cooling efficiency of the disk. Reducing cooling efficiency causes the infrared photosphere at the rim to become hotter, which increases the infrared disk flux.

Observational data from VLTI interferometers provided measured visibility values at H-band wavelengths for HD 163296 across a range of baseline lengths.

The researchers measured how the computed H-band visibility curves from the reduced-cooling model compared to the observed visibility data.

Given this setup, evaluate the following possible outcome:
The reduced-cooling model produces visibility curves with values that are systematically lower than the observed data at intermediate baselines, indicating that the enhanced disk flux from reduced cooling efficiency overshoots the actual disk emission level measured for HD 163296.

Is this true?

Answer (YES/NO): NO